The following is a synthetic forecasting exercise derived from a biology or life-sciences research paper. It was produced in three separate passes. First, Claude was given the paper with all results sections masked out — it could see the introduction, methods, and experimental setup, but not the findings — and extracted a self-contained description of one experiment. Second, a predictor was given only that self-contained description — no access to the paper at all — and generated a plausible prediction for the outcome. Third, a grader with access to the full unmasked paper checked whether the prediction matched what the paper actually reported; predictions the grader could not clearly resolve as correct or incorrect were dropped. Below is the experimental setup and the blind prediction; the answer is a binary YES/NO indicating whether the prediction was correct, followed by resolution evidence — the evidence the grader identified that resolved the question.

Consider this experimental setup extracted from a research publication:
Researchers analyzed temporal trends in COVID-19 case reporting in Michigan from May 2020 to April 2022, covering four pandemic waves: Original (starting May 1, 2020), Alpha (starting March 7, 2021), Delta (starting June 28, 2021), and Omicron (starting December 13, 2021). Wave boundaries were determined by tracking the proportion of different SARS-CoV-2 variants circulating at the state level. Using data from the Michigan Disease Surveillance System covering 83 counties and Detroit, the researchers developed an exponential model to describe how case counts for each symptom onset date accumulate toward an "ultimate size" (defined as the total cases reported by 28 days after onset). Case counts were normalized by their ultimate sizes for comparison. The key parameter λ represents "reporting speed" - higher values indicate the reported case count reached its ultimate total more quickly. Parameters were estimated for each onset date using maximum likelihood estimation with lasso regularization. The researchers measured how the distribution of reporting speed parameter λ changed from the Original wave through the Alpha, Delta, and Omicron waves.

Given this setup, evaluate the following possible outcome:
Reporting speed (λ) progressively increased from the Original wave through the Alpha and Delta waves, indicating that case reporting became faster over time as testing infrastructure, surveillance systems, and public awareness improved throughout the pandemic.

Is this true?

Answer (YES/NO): NO